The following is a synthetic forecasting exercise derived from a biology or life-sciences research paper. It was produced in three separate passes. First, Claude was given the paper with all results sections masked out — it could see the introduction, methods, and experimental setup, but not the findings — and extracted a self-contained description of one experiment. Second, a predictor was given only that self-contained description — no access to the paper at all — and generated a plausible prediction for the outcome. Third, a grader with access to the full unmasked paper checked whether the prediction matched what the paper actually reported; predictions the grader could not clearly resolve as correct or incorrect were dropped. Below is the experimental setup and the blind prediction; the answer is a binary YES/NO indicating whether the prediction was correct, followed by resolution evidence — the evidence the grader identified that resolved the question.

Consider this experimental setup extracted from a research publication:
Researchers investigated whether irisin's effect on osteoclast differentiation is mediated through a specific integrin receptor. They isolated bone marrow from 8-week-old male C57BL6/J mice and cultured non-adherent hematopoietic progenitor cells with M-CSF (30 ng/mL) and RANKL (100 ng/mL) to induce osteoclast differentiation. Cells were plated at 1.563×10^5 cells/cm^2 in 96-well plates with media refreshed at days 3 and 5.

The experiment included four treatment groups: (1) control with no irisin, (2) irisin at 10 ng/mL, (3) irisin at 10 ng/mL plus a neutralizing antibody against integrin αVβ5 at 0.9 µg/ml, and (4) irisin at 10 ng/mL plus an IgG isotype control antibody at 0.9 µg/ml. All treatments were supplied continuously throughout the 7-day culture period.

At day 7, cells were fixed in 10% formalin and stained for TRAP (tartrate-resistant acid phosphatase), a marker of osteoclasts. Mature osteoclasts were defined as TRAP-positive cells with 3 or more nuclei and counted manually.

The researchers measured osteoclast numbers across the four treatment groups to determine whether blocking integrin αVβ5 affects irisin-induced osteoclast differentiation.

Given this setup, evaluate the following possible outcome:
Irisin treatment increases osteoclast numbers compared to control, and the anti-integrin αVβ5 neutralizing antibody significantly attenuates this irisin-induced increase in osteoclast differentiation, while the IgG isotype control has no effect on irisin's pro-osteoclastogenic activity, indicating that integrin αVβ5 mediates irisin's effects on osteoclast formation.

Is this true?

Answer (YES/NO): YES